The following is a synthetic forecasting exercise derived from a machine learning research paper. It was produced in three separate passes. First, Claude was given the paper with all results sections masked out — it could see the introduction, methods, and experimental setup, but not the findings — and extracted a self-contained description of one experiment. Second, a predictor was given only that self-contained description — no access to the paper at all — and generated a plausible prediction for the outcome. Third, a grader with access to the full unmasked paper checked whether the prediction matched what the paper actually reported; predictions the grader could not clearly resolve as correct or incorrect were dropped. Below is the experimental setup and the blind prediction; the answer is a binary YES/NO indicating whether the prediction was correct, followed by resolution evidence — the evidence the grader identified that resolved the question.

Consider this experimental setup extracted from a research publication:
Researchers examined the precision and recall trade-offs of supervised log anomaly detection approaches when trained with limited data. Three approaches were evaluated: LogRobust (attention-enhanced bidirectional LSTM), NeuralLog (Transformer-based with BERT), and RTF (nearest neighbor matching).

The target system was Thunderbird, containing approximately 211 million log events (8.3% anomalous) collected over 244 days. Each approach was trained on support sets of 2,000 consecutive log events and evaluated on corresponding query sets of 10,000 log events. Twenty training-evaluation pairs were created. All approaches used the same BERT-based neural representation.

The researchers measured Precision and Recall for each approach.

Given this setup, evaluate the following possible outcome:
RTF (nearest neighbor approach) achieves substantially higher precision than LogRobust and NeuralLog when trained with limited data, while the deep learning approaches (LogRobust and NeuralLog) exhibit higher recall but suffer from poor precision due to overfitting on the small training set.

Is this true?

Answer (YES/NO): NO